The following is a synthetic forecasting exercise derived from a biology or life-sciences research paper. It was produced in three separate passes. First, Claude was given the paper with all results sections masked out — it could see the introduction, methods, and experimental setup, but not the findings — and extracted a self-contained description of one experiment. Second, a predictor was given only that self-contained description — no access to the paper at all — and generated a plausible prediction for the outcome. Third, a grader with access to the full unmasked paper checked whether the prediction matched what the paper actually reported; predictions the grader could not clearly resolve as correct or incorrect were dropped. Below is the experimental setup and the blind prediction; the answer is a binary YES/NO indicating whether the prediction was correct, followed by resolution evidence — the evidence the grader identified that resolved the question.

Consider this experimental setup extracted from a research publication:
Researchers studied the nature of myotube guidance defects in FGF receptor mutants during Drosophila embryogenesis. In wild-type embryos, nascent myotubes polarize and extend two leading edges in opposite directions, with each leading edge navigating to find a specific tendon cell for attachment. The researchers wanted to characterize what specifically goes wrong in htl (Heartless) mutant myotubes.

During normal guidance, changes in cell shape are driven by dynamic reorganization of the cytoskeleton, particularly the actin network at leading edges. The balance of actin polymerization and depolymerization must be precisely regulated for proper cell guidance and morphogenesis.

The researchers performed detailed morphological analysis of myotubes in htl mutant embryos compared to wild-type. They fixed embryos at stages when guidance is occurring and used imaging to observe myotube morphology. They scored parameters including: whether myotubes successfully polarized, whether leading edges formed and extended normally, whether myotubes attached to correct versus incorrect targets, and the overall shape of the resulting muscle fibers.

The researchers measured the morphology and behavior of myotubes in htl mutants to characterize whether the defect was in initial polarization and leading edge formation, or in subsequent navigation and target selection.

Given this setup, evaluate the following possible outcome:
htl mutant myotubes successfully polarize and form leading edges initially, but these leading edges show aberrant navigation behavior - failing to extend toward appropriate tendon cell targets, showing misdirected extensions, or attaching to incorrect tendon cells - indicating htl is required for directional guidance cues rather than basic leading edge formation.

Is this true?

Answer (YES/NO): YES